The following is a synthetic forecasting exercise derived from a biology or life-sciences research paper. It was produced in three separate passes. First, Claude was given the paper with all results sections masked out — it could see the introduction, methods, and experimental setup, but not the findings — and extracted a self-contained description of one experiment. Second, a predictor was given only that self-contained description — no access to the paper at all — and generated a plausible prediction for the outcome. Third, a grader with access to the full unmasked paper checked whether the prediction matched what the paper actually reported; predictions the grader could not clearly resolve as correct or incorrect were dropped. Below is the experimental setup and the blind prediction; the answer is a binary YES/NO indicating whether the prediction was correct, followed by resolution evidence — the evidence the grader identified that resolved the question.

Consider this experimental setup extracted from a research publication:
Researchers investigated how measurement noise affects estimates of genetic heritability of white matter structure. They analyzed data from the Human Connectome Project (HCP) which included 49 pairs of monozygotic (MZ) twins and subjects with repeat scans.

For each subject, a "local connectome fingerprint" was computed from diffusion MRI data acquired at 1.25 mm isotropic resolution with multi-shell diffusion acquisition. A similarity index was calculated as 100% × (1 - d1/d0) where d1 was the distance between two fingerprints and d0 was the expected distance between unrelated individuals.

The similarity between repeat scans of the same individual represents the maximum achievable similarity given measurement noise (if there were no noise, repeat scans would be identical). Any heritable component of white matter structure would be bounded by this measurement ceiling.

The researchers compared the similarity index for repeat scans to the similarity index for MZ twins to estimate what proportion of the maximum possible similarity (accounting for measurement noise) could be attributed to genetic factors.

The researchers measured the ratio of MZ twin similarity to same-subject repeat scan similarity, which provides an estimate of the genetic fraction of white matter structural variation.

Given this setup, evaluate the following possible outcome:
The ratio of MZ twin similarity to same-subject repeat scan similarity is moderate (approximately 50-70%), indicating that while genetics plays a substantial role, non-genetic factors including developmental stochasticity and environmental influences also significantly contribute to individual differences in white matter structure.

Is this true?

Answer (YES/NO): NO